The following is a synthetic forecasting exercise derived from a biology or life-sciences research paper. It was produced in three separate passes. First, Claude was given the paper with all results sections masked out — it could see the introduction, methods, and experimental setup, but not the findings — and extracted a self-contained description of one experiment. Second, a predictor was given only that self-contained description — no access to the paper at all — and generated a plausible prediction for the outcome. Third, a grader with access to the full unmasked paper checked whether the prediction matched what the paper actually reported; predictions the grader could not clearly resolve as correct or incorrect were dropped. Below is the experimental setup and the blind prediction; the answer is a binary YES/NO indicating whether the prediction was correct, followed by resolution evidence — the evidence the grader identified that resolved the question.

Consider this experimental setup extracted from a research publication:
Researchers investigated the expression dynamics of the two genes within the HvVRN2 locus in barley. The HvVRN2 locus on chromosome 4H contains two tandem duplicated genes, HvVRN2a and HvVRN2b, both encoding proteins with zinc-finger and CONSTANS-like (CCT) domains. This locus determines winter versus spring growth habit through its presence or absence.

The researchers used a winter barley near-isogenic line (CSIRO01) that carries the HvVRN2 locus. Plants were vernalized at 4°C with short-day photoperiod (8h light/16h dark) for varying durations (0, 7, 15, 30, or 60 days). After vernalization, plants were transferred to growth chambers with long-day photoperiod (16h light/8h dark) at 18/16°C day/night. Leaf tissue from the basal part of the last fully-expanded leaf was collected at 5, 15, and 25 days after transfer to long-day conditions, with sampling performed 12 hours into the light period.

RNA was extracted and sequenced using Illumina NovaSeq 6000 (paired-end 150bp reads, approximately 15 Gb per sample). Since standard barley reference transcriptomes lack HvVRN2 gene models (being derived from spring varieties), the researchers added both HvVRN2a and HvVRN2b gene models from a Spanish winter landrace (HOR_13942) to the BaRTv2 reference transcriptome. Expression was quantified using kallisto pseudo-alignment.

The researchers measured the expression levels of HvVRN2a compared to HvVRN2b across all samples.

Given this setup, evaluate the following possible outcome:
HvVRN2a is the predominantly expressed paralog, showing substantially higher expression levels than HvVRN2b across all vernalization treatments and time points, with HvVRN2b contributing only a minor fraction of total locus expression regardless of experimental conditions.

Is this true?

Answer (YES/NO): NO